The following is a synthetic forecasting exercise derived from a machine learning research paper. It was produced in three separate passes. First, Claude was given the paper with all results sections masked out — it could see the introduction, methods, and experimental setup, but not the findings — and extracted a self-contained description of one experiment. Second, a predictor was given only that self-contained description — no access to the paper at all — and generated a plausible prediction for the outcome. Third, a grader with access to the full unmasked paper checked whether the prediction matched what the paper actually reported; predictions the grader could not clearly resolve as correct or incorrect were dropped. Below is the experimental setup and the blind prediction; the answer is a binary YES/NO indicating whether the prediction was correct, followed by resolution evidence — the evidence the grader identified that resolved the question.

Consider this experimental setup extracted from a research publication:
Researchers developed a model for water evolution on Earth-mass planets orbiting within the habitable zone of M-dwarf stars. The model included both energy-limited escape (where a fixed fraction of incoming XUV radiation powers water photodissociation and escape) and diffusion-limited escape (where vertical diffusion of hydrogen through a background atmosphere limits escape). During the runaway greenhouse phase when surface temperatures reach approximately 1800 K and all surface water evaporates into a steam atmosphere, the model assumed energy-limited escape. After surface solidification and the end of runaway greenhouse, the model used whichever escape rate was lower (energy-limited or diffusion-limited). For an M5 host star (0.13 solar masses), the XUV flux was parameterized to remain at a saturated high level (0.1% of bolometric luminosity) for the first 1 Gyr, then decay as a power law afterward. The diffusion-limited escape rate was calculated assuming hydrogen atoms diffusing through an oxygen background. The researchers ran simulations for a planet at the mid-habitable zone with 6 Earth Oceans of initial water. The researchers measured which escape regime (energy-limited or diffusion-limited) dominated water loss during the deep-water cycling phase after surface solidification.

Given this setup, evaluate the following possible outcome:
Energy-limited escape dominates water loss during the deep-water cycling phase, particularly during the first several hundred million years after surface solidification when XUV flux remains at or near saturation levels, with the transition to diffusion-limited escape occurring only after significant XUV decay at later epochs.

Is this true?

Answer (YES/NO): NO